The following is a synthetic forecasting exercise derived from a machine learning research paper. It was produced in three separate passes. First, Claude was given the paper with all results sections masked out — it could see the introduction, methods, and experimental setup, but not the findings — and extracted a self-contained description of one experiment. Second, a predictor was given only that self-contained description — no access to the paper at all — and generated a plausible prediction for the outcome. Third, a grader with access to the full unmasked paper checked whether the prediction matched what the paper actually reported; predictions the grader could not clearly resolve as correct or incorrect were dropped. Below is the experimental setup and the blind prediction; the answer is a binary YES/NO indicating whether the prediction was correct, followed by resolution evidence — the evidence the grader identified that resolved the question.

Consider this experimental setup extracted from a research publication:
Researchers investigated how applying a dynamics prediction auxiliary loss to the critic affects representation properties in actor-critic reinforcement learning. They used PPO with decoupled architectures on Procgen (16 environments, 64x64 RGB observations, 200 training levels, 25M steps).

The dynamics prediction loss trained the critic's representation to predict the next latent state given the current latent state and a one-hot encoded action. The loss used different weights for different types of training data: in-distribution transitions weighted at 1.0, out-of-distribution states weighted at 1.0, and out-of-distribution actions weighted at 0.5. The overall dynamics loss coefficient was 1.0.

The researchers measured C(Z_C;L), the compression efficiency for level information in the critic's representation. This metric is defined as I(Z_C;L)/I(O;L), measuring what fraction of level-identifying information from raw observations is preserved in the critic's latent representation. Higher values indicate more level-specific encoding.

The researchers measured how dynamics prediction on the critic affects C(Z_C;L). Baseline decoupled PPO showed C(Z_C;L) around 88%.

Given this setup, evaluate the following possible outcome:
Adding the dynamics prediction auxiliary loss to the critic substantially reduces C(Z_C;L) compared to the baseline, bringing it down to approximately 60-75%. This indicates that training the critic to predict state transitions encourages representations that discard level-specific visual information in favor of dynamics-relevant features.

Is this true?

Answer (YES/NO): NO